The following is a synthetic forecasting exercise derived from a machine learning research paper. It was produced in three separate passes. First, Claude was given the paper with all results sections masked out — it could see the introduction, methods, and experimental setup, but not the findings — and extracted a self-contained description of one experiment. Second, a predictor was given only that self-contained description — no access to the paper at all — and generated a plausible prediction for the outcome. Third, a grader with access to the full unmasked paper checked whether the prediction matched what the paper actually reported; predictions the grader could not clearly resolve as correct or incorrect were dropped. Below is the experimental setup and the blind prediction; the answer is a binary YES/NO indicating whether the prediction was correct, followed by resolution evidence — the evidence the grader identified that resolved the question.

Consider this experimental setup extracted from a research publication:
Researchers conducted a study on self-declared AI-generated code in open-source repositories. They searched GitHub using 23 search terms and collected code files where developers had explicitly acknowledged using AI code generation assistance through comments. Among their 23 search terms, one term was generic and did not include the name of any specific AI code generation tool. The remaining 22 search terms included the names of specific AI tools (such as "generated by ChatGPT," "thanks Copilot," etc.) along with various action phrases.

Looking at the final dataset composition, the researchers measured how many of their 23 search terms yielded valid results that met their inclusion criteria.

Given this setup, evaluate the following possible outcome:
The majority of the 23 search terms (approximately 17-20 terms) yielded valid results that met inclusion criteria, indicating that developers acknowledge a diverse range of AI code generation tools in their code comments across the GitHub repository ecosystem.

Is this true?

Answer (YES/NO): NO